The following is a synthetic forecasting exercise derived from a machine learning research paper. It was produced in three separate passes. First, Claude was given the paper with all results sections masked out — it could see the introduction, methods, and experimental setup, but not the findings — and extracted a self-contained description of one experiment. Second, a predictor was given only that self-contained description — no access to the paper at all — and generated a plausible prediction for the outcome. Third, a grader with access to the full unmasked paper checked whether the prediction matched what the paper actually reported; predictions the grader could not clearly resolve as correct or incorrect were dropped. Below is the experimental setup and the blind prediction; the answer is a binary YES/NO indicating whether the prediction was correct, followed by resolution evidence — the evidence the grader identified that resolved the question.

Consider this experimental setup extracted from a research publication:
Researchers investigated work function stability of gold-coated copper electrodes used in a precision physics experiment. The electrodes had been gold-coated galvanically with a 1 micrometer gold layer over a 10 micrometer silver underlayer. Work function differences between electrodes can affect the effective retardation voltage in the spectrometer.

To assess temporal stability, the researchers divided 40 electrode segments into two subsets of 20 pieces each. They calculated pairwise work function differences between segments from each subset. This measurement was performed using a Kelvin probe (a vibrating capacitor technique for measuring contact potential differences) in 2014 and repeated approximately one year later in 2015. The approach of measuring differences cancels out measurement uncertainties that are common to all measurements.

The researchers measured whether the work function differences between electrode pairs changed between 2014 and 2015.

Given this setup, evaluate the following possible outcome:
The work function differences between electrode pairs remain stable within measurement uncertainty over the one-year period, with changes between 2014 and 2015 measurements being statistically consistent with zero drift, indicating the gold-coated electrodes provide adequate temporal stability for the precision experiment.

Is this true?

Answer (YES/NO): YES